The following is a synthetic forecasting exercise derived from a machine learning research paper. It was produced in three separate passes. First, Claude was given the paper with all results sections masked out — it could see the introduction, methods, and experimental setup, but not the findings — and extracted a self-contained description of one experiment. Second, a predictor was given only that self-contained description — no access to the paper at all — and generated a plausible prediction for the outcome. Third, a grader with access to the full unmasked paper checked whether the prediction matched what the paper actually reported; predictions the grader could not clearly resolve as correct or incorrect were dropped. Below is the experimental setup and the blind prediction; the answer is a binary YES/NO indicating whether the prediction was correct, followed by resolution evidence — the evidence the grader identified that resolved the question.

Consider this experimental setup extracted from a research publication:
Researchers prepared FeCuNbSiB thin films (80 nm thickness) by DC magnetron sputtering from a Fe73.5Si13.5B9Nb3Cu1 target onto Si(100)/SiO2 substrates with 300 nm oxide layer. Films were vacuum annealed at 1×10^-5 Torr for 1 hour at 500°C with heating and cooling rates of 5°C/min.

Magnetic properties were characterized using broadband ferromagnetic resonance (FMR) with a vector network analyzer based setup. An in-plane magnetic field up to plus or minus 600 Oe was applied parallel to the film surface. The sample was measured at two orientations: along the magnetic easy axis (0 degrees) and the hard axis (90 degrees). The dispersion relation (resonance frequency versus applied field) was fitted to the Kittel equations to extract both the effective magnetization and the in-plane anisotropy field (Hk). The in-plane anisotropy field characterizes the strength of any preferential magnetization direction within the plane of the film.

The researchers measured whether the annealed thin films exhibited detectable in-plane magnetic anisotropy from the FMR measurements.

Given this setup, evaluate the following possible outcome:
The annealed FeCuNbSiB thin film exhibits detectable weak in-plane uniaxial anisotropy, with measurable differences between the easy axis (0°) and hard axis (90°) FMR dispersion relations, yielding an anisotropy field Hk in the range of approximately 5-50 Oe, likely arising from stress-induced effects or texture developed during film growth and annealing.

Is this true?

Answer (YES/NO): NO